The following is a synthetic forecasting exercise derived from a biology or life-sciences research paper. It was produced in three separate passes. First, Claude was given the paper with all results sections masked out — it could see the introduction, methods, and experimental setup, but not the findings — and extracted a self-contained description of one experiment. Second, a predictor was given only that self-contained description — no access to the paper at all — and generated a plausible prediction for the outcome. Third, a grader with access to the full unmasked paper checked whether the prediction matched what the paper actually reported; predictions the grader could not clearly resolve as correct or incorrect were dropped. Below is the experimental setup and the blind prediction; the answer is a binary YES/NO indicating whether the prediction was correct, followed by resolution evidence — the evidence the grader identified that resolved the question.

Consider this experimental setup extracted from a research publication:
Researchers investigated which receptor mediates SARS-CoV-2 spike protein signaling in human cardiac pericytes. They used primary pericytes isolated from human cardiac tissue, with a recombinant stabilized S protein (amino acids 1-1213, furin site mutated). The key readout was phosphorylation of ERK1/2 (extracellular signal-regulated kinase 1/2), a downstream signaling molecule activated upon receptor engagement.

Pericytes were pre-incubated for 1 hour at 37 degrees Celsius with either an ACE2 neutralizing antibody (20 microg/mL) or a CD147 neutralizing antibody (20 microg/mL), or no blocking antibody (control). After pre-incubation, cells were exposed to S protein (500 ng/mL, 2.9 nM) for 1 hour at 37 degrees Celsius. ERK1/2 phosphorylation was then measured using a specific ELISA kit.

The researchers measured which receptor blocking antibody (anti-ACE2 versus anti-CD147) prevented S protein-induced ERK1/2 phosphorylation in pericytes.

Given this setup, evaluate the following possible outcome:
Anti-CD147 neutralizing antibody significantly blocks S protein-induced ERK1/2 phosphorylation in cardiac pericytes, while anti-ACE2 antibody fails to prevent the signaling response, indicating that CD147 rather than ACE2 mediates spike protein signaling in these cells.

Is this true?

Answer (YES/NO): YES